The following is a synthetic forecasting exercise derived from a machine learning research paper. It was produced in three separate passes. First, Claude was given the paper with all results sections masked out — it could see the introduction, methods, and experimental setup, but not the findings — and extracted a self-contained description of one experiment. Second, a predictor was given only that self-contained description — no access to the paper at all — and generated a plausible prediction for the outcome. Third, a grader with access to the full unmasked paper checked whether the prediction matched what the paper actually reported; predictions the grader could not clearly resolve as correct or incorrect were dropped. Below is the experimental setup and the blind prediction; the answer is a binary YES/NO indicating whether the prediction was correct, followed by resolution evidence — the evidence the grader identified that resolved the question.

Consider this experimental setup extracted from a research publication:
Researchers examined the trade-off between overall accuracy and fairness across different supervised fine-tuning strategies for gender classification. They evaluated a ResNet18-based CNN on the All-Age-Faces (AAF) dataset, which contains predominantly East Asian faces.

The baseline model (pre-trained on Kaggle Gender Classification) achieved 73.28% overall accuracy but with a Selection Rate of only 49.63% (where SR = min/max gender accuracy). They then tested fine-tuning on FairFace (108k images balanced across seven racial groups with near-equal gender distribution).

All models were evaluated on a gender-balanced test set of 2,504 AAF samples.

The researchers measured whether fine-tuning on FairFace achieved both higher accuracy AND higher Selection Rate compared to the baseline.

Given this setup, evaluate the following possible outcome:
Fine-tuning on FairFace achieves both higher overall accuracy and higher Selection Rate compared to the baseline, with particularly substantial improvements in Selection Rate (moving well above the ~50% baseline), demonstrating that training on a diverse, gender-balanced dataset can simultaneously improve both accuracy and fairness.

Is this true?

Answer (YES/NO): YES